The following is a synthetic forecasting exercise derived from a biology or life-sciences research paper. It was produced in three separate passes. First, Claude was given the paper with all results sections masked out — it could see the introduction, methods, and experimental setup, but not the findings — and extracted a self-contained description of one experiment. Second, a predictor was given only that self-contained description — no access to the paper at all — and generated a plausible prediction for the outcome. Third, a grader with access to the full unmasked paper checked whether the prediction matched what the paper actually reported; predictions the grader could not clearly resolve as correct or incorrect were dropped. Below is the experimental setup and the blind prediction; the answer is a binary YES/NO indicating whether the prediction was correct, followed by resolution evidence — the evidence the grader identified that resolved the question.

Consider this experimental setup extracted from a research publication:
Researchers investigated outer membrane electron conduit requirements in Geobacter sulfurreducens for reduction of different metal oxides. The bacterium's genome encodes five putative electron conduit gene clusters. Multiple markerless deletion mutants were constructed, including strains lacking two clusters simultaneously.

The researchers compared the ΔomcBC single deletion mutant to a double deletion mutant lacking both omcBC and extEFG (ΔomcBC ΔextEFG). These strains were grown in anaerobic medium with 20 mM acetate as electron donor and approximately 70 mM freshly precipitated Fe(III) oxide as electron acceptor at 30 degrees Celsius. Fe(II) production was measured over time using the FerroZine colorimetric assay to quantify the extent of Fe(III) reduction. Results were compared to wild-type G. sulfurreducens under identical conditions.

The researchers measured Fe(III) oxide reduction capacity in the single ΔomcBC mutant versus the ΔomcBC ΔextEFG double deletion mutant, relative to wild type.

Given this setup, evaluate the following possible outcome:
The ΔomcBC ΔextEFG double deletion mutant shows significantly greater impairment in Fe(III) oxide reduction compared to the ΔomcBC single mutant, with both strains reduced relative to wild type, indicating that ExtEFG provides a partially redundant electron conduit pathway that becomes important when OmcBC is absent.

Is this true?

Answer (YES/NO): YES